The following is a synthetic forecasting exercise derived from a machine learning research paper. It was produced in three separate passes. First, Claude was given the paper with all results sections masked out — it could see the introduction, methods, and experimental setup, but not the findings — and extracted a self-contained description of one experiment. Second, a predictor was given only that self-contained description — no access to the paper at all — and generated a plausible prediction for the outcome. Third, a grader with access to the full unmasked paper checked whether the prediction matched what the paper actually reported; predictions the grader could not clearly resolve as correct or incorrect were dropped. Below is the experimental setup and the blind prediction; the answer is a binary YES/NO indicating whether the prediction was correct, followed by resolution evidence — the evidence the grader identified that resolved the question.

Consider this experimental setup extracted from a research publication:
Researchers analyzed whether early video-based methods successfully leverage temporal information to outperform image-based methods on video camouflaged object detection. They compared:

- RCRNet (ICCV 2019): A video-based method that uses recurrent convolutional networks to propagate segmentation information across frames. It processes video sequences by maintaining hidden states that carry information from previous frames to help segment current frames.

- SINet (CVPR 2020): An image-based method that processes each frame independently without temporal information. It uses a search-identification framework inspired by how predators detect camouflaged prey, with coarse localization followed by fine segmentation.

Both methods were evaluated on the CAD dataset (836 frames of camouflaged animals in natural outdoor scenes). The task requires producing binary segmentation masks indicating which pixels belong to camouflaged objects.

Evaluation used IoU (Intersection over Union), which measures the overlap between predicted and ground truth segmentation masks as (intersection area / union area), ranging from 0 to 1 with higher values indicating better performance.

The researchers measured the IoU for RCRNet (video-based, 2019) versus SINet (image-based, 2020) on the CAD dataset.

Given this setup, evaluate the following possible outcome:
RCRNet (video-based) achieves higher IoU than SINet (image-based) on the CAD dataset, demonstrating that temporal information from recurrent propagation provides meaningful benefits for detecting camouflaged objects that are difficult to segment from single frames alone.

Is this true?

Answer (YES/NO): NO